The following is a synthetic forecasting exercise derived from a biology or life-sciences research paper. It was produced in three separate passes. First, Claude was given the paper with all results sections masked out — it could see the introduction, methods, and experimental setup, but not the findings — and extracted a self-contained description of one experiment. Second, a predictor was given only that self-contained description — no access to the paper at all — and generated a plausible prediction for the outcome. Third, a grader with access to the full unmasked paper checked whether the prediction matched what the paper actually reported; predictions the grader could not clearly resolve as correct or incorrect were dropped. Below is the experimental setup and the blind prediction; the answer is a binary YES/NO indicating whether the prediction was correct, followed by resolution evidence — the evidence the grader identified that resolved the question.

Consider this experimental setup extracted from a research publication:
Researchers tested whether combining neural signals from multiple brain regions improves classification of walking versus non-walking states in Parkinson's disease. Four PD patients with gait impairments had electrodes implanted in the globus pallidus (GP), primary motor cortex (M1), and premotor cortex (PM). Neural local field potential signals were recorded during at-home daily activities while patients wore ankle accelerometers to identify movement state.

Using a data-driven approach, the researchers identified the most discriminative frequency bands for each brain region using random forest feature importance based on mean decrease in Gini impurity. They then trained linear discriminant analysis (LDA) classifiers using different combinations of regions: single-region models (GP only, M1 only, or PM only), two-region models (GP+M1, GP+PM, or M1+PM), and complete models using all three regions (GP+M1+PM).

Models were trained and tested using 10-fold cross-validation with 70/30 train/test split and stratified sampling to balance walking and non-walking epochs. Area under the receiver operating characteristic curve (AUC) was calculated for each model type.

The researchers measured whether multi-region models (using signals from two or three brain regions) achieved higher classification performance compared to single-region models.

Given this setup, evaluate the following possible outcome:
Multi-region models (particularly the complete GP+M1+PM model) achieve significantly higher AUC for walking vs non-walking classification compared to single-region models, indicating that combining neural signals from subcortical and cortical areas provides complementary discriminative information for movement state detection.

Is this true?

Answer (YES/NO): NO